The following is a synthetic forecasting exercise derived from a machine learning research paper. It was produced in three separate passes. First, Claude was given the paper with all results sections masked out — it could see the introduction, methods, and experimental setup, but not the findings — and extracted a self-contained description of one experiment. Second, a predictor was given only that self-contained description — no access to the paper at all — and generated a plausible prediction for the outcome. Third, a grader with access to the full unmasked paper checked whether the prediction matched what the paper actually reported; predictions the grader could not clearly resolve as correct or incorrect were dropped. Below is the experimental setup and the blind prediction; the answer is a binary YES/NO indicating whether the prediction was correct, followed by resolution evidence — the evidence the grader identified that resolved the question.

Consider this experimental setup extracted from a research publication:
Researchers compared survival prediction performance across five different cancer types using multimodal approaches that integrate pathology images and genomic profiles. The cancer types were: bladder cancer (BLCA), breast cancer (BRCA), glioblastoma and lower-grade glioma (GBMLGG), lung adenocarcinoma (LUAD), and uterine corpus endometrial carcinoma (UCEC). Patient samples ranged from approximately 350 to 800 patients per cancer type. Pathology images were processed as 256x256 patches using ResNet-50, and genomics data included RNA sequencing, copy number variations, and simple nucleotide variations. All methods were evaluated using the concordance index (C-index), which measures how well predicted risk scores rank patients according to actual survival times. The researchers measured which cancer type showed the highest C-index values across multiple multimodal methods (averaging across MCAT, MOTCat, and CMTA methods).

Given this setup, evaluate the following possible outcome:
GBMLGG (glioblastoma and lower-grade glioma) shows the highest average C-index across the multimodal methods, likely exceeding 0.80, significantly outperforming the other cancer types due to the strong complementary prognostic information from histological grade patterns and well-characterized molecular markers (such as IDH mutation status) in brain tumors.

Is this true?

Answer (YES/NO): YES